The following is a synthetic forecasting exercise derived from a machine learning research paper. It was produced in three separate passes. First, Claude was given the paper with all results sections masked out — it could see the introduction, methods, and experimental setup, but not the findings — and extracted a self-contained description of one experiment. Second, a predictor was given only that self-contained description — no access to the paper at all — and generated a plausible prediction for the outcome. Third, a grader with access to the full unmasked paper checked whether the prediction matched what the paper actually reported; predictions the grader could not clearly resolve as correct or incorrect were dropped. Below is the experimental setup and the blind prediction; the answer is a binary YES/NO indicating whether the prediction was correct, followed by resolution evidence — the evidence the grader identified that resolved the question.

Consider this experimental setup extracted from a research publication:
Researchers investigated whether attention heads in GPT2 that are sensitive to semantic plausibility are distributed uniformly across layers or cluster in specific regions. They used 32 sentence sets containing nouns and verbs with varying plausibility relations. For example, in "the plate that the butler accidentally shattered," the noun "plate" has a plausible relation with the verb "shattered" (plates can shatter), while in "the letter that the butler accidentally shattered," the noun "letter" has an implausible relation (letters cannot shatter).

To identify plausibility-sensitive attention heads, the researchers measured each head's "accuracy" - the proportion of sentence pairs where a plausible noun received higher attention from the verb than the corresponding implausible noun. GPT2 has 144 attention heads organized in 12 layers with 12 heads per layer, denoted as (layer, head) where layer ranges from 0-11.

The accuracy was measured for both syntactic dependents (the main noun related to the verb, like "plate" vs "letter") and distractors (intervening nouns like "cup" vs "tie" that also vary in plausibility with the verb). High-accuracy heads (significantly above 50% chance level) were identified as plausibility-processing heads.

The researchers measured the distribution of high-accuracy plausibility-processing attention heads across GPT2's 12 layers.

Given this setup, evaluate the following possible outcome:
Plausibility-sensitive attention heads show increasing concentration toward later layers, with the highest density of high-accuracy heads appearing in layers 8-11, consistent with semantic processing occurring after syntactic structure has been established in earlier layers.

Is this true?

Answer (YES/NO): NO